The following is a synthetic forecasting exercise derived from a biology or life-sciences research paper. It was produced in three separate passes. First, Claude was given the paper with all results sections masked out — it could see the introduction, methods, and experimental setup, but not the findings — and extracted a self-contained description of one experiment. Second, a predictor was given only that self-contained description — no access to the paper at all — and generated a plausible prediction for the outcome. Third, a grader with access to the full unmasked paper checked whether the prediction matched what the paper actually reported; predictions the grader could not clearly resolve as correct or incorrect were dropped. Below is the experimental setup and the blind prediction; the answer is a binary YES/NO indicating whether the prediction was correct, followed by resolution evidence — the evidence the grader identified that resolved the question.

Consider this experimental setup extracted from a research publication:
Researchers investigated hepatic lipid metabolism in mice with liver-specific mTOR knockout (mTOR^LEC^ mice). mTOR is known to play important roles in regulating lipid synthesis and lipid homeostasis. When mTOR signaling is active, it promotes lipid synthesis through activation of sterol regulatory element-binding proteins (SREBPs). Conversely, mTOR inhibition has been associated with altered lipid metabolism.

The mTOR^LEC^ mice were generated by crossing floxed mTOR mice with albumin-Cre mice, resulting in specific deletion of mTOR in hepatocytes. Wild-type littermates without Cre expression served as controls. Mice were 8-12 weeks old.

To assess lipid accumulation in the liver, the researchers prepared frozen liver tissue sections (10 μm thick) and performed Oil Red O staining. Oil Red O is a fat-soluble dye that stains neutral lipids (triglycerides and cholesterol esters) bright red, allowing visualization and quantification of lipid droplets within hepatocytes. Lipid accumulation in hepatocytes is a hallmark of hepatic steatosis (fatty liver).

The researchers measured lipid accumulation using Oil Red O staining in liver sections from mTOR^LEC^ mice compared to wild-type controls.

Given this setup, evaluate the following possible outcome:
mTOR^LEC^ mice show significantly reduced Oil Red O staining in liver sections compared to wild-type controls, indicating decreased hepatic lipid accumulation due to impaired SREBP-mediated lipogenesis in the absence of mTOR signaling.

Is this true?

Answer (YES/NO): NO